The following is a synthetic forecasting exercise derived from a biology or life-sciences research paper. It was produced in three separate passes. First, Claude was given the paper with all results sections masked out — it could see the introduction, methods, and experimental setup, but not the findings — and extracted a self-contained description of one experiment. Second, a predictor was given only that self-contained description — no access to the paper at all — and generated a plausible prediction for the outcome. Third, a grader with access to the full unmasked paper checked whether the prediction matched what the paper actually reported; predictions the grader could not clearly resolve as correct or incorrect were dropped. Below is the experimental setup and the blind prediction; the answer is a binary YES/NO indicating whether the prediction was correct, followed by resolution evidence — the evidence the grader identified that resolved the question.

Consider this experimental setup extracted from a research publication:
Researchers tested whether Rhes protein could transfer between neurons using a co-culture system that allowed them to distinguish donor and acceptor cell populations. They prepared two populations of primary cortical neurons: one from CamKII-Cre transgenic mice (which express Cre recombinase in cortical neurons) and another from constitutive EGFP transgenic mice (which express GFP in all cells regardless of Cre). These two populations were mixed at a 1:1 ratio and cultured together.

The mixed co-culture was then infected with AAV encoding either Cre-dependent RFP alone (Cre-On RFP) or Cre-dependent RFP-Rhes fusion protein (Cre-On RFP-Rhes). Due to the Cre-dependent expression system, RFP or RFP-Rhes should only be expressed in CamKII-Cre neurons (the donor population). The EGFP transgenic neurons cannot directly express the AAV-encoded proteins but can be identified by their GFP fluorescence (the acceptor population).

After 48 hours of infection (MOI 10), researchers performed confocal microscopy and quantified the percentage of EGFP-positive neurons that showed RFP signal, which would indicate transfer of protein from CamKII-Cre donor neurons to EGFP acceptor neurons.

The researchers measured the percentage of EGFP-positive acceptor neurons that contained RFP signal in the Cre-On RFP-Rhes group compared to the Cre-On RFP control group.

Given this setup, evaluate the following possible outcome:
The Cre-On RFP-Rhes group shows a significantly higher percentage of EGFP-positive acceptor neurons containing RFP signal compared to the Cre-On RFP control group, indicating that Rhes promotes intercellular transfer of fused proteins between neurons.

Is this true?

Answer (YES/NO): YES